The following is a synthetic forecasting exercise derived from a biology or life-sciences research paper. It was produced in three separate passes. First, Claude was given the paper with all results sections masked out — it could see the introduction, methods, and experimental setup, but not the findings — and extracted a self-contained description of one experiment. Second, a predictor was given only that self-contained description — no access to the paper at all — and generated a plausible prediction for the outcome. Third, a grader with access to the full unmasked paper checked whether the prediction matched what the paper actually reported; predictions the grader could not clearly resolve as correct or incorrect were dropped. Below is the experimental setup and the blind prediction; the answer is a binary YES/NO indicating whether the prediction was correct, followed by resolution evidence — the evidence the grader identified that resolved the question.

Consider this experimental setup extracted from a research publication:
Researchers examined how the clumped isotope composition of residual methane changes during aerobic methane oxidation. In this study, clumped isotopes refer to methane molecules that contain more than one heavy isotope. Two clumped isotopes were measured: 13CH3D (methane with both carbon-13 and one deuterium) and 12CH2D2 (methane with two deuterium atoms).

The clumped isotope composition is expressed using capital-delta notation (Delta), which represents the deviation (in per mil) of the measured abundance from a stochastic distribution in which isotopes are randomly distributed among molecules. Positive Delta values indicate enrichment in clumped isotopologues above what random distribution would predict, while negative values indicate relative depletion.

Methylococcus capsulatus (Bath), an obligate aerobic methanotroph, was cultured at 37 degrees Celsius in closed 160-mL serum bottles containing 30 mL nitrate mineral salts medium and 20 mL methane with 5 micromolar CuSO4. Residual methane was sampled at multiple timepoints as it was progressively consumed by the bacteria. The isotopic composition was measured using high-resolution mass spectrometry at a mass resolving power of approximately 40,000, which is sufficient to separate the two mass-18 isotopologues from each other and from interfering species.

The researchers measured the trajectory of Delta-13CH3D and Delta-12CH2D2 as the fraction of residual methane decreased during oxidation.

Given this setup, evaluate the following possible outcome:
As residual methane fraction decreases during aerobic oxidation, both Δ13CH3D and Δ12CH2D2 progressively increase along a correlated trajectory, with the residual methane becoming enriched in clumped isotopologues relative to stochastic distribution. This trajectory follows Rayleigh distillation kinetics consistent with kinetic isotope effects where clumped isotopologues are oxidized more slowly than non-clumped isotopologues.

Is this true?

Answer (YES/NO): NO